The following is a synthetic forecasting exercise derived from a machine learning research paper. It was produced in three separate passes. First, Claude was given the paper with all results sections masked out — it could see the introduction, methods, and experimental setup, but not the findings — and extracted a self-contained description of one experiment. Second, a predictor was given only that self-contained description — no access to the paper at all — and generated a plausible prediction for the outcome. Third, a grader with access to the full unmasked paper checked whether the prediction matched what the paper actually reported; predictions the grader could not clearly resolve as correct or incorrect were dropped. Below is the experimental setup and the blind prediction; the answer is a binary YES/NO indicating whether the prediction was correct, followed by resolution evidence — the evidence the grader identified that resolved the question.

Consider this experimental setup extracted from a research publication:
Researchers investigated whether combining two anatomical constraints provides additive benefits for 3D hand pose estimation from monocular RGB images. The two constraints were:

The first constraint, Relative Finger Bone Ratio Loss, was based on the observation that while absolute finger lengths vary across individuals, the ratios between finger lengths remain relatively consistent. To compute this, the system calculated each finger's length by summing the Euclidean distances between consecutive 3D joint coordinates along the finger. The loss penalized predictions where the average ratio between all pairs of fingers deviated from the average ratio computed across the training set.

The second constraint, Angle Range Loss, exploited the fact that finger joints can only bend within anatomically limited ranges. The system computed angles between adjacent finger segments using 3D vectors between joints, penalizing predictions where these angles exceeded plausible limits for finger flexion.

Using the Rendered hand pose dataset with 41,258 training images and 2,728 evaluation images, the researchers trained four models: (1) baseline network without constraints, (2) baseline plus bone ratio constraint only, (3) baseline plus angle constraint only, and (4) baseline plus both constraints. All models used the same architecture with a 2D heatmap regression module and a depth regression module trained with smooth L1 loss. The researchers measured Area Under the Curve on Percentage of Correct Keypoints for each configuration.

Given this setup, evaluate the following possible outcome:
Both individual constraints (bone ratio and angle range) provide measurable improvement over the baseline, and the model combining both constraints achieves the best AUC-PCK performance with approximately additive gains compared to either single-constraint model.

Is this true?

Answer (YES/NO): NO